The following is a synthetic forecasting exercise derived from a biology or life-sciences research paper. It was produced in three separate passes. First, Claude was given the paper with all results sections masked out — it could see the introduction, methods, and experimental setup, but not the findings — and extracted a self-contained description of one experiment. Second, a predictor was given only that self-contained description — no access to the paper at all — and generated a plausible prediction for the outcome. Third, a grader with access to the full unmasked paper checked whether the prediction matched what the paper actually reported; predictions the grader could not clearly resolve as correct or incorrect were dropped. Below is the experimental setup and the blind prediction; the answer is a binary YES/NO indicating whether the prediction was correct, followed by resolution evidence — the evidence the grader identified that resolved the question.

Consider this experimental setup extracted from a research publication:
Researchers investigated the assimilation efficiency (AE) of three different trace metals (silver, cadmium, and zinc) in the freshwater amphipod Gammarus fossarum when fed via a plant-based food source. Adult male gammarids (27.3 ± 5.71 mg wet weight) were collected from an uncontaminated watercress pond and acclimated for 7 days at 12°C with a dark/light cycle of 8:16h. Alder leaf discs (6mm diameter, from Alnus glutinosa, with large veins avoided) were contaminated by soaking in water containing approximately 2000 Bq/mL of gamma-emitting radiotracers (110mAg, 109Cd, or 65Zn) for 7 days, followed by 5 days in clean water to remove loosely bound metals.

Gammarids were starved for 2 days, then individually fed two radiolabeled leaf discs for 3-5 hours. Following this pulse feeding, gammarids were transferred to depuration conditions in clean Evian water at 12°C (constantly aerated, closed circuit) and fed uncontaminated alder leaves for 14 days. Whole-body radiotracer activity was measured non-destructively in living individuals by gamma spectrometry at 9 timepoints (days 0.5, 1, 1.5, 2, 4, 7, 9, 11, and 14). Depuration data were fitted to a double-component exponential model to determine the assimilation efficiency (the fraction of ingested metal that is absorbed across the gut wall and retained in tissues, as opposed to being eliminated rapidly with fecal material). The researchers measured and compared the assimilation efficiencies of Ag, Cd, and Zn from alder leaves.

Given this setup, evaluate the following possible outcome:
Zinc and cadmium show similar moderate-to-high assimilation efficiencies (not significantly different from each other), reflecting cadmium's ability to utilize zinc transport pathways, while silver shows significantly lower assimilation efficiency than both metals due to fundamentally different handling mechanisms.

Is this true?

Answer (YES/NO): NO